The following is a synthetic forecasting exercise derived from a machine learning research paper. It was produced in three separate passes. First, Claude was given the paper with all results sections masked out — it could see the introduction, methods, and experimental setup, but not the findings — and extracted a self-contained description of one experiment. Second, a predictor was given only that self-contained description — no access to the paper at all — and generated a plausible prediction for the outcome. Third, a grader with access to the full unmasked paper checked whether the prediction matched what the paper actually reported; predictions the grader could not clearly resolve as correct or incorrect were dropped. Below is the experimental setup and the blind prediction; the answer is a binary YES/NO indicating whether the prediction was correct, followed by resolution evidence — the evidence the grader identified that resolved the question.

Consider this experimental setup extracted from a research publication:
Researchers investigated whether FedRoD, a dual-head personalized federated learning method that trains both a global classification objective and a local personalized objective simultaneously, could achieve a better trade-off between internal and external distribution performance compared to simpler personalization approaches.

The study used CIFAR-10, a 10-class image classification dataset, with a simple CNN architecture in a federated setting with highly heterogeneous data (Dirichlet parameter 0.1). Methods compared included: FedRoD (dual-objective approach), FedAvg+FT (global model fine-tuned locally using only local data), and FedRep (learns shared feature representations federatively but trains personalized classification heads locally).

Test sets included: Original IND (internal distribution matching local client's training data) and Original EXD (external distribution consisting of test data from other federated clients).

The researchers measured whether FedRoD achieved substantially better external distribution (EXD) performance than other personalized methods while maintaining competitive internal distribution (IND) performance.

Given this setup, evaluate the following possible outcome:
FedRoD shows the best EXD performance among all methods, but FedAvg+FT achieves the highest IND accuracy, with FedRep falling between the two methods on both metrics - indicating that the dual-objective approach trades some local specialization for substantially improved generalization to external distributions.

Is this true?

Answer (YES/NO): NO